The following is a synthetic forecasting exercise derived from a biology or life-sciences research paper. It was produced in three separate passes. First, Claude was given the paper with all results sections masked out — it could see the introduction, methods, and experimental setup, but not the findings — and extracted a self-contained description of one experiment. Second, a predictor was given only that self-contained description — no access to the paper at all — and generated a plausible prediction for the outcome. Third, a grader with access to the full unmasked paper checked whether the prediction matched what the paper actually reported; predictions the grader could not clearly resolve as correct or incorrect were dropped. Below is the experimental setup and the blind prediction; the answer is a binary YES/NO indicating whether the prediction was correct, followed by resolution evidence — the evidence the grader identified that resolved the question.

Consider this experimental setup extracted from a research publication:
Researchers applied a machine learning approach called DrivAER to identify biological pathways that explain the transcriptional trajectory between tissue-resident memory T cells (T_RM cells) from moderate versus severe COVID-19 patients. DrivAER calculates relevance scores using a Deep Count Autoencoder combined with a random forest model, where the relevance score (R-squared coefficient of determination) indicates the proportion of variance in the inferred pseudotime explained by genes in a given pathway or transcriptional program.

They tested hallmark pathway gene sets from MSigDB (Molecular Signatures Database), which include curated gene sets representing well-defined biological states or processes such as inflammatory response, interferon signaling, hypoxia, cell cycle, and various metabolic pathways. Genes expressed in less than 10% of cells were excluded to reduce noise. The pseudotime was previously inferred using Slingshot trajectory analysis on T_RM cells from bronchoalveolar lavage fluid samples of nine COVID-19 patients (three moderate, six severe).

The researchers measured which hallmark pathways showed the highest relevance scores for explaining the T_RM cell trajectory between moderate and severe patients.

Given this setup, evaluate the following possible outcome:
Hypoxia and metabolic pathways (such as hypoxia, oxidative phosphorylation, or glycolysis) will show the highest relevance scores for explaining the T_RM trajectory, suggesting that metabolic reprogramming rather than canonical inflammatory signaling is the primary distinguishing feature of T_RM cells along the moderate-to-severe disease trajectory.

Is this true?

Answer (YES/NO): NO